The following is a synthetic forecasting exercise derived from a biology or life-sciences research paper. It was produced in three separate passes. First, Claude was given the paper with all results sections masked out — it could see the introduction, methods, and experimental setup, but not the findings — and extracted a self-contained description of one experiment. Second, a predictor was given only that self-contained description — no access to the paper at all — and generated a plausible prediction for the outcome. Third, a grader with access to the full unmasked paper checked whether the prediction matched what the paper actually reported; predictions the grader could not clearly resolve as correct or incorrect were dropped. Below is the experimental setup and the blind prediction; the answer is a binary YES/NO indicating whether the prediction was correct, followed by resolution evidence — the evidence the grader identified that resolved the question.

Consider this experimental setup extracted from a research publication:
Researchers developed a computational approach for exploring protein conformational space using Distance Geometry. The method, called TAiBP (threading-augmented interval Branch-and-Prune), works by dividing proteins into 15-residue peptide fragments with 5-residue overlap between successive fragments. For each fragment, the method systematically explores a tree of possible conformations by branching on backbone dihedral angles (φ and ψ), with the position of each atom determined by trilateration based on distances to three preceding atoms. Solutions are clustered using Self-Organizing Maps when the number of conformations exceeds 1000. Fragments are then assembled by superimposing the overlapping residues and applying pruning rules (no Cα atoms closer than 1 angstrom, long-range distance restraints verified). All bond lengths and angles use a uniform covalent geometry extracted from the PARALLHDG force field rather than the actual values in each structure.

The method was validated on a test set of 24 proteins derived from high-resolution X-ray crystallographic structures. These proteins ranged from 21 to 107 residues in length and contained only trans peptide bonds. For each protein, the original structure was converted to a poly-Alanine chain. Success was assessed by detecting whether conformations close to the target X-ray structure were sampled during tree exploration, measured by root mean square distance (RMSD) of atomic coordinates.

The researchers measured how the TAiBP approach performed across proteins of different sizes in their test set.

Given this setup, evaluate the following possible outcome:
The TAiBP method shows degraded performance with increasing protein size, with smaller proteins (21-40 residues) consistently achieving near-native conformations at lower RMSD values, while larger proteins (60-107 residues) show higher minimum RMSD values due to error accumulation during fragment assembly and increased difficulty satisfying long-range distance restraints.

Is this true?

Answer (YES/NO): NO